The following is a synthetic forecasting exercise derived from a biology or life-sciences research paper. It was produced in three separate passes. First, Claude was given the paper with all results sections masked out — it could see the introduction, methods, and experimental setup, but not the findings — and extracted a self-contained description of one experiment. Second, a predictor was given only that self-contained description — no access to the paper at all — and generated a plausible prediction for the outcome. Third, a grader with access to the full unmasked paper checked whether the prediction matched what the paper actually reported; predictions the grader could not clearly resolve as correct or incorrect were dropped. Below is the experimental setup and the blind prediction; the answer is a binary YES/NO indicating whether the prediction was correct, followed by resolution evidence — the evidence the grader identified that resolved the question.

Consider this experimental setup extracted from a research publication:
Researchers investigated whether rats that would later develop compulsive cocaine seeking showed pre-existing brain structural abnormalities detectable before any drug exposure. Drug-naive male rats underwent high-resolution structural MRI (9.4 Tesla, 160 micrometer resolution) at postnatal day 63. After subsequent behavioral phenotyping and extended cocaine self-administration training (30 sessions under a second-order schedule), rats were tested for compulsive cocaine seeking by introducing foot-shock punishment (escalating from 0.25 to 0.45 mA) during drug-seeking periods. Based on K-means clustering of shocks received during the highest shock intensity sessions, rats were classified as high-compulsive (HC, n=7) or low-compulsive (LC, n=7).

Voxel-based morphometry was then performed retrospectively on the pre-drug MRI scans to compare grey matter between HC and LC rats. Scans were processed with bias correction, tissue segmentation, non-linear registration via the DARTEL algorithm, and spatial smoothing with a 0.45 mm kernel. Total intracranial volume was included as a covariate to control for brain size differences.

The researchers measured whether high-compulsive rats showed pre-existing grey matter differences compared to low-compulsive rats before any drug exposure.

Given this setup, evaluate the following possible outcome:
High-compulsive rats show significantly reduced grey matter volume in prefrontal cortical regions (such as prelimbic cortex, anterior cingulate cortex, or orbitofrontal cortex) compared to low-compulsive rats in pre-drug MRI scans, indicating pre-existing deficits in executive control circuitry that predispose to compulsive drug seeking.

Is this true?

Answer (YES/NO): NO